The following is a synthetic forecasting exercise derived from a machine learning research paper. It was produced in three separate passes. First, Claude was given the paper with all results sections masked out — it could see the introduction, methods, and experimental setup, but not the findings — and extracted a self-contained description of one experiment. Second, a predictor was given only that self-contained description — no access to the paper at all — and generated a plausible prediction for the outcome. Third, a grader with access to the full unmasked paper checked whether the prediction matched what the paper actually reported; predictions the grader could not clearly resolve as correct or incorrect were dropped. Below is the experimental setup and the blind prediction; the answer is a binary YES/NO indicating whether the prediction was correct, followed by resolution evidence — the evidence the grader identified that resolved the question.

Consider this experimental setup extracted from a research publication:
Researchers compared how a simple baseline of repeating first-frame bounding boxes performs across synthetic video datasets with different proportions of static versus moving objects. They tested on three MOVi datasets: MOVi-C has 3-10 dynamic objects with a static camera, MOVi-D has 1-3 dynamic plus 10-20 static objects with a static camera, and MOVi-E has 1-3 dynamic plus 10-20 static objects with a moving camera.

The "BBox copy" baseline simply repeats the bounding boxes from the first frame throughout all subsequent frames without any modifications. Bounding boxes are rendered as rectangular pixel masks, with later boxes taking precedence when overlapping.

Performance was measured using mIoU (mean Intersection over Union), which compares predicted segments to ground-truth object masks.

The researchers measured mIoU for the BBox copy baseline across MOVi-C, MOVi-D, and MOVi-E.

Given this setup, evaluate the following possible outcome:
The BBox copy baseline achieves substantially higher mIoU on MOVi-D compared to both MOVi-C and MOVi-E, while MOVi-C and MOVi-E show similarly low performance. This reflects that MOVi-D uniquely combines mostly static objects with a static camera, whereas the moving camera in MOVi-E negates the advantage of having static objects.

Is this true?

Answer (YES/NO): NO